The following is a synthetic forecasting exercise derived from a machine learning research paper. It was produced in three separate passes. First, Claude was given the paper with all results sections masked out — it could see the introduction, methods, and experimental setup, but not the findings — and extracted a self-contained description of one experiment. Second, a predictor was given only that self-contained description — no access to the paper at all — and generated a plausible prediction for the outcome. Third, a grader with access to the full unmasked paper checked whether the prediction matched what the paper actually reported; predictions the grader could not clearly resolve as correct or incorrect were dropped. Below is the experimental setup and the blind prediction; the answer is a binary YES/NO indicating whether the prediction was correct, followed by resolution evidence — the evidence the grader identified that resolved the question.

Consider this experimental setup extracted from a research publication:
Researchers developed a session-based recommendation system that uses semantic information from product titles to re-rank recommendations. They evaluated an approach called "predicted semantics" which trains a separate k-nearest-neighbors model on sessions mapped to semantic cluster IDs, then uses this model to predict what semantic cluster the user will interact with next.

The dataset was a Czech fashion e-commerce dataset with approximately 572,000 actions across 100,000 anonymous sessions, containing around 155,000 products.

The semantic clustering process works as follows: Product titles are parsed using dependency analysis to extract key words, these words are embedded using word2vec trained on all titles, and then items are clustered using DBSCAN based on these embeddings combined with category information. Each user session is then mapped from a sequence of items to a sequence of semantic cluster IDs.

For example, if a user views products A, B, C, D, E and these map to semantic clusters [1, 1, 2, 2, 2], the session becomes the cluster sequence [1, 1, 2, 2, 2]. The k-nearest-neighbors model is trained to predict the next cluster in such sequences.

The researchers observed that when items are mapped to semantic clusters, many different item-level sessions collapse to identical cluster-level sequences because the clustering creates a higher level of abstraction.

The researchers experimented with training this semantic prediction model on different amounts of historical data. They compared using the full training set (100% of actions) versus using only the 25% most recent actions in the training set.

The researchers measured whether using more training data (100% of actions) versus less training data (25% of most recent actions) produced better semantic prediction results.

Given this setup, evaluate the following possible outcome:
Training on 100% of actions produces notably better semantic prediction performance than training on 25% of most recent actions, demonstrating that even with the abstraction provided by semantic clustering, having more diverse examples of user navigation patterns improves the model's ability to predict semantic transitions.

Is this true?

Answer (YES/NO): NO